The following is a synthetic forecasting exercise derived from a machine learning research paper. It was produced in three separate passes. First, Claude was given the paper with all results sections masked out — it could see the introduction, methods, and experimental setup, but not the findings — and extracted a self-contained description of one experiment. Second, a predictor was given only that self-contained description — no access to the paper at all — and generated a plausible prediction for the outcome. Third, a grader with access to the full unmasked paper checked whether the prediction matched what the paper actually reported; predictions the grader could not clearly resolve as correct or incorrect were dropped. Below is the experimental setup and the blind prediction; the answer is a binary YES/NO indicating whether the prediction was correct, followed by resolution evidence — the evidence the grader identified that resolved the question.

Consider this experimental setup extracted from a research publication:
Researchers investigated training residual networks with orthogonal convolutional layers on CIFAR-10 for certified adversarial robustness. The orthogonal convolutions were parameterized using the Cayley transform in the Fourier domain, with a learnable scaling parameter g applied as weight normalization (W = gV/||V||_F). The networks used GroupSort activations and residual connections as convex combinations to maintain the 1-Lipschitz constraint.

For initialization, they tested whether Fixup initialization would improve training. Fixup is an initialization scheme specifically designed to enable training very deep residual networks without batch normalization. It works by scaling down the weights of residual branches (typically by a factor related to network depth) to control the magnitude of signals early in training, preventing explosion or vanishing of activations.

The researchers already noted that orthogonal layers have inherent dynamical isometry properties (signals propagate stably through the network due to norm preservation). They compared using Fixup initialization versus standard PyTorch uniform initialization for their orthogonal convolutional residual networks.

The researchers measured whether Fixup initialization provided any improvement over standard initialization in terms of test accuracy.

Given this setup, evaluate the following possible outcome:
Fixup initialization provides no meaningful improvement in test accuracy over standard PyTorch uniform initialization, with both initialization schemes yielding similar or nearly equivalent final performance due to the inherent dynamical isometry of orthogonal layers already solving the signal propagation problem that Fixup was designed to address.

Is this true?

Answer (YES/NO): YES